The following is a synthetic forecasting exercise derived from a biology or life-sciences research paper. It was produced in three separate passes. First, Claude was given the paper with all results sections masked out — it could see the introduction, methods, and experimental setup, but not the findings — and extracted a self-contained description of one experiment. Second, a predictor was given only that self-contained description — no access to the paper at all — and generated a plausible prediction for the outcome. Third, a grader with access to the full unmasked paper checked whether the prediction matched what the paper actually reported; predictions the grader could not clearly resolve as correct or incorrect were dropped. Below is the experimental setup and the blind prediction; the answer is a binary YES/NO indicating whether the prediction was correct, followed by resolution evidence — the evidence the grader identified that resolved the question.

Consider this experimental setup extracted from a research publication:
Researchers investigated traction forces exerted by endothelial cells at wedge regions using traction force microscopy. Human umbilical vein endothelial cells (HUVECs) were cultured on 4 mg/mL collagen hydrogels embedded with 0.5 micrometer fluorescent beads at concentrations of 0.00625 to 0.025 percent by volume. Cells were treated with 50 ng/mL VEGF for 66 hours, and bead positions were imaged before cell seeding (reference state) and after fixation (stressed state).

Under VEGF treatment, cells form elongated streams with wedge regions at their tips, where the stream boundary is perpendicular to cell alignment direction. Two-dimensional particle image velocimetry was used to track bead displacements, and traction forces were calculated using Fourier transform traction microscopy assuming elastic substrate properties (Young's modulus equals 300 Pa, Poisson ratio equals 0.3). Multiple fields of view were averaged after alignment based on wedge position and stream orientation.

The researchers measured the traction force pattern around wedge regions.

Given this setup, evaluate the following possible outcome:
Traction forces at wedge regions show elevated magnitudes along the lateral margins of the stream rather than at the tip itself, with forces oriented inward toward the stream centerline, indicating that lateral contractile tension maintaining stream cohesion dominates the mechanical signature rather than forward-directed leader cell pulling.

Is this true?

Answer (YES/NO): NO